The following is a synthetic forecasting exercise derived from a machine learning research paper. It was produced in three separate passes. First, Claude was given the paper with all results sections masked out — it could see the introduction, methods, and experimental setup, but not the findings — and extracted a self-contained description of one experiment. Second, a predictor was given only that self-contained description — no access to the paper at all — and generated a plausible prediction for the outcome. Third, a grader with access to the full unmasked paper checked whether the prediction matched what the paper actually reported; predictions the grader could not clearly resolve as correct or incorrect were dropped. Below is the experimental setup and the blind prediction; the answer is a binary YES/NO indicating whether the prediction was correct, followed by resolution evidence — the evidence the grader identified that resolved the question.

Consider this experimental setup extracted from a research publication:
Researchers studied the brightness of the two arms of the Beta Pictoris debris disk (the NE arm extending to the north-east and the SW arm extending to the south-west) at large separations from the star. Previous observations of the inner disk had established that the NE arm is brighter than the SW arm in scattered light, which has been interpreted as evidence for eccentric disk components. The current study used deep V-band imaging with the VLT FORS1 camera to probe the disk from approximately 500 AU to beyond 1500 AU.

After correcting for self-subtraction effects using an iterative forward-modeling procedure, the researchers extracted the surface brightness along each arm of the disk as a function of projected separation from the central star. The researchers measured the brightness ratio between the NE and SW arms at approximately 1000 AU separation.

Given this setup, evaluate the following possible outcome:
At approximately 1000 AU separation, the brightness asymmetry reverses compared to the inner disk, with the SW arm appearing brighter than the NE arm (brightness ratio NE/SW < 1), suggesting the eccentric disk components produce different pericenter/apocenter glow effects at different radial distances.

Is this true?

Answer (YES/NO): NO